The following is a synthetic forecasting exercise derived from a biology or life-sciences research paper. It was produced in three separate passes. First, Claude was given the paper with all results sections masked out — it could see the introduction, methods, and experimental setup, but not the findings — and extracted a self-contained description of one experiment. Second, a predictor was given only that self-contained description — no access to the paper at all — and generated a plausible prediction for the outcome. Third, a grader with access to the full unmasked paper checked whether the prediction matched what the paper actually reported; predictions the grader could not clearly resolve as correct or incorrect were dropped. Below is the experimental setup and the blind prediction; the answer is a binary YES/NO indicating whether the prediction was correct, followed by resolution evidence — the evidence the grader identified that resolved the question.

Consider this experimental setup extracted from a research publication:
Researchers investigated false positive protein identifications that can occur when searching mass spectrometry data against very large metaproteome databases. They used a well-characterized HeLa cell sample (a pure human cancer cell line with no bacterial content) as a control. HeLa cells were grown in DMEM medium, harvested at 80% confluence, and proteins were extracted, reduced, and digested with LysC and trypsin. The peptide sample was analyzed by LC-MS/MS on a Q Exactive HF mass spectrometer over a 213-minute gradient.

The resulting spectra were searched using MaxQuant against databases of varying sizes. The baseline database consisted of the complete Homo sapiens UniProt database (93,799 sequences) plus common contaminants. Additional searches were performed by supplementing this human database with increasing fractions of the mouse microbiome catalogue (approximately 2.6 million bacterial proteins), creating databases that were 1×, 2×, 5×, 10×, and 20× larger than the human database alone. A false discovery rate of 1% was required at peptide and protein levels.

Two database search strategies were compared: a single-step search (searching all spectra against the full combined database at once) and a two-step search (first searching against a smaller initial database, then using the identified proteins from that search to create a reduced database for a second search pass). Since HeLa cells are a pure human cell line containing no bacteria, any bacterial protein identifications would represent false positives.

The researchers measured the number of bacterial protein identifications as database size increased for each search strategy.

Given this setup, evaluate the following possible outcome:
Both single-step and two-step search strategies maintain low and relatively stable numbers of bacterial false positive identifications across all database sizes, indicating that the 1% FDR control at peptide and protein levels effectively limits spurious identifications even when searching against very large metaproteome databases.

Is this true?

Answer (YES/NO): NO